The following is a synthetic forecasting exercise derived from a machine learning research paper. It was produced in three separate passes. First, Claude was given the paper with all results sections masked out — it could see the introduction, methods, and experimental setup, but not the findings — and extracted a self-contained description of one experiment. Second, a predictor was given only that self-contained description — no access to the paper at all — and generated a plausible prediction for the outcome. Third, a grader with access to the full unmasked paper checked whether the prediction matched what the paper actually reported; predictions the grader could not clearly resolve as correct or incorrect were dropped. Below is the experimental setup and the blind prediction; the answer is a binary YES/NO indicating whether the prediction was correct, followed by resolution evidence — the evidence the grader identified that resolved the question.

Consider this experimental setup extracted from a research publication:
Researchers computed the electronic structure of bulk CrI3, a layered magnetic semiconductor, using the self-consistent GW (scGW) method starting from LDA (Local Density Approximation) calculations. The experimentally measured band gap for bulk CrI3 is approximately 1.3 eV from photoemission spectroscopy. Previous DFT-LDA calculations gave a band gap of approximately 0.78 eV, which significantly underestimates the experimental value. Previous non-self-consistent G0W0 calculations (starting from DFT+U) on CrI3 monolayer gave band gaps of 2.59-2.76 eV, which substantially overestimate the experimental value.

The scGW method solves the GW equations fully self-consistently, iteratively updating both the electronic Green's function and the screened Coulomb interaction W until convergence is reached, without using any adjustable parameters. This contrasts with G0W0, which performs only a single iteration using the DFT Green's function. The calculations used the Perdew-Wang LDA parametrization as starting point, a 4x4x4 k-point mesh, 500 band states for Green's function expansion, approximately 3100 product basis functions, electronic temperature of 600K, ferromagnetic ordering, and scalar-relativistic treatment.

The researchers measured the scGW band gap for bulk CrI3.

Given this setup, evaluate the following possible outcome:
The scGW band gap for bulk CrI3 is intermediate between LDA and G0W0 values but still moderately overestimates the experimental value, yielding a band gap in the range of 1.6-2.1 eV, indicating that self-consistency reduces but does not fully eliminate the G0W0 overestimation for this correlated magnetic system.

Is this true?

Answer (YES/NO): NO